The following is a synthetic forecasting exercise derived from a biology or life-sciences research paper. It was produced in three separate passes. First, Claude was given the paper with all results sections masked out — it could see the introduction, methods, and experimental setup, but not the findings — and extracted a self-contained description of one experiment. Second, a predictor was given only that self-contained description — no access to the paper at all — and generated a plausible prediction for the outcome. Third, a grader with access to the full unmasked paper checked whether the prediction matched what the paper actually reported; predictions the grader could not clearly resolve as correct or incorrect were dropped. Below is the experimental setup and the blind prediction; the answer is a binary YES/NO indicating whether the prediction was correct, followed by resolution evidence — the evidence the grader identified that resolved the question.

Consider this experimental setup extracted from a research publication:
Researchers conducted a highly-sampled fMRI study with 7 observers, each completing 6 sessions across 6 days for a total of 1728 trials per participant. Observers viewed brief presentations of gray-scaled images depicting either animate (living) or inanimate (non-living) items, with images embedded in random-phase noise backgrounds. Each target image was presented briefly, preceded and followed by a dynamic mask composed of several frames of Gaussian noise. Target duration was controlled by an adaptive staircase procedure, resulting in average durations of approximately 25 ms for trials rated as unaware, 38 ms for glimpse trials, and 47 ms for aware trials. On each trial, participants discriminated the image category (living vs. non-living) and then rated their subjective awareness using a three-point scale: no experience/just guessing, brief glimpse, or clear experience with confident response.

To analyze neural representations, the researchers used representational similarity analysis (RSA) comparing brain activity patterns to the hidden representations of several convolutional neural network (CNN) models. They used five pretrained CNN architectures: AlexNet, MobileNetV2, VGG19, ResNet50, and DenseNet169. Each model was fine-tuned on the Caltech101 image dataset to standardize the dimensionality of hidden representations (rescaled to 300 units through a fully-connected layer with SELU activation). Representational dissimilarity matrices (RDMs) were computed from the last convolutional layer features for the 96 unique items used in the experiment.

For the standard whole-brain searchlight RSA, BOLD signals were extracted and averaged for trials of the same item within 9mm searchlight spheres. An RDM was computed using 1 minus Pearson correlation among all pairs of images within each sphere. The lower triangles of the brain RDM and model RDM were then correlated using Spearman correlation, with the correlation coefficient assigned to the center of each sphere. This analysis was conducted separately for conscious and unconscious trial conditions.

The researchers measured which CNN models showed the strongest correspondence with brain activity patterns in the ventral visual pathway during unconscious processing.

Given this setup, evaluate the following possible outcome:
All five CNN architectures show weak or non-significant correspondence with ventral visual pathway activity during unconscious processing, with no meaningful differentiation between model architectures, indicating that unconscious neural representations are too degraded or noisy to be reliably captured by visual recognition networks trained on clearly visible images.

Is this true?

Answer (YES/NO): NO